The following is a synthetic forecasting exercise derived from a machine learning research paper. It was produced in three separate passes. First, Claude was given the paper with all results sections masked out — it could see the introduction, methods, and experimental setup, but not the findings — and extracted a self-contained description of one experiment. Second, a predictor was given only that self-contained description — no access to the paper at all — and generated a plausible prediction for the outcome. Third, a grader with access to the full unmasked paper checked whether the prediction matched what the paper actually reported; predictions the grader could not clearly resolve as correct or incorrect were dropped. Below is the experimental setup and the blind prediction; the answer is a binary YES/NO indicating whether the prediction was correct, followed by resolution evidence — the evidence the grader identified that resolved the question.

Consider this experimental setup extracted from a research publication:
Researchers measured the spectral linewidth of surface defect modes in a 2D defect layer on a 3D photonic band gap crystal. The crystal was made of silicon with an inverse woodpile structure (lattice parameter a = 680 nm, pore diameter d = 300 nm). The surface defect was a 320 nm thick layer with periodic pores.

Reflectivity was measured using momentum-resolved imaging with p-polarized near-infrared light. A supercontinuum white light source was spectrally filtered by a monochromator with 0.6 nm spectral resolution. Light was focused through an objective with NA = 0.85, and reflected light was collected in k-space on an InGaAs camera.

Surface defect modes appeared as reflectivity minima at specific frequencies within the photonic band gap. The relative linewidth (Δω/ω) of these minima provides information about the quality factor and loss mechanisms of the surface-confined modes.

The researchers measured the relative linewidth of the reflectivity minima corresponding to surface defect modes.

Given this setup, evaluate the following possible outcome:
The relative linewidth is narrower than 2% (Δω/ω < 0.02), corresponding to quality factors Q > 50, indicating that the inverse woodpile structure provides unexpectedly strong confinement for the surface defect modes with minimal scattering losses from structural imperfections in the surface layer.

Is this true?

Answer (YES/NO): NO